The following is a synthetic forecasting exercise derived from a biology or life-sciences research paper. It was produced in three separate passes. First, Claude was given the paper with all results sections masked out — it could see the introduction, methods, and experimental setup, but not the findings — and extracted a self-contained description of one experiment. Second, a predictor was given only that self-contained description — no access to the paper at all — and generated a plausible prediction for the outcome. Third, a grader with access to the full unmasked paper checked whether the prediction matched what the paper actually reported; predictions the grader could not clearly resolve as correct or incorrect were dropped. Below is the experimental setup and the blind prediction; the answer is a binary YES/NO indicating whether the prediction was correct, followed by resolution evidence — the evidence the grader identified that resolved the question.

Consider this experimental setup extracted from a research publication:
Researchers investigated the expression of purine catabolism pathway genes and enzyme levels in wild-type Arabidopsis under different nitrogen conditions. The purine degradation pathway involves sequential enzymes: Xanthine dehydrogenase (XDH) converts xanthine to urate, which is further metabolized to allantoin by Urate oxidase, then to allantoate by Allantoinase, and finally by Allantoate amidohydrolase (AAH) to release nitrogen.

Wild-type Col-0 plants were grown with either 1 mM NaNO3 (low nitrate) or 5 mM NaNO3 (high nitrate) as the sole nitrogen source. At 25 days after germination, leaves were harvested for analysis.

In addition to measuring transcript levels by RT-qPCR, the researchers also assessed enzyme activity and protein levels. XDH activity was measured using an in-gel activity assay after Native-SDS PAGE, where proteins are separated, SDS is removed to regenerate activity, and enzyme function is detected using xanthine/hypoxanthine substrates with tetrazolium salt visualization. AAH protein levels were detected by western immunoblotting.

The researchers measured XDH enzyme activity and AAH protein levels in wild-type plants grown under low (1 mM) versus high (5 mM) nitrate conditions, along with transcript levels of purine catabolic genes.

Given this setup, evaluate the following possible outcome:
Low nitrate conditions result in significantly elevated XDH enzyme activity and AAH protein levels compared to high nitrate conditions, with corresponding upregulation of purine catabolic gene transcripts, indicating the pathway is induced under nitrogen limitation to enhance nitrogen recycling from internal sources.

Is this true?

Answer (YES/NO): YES